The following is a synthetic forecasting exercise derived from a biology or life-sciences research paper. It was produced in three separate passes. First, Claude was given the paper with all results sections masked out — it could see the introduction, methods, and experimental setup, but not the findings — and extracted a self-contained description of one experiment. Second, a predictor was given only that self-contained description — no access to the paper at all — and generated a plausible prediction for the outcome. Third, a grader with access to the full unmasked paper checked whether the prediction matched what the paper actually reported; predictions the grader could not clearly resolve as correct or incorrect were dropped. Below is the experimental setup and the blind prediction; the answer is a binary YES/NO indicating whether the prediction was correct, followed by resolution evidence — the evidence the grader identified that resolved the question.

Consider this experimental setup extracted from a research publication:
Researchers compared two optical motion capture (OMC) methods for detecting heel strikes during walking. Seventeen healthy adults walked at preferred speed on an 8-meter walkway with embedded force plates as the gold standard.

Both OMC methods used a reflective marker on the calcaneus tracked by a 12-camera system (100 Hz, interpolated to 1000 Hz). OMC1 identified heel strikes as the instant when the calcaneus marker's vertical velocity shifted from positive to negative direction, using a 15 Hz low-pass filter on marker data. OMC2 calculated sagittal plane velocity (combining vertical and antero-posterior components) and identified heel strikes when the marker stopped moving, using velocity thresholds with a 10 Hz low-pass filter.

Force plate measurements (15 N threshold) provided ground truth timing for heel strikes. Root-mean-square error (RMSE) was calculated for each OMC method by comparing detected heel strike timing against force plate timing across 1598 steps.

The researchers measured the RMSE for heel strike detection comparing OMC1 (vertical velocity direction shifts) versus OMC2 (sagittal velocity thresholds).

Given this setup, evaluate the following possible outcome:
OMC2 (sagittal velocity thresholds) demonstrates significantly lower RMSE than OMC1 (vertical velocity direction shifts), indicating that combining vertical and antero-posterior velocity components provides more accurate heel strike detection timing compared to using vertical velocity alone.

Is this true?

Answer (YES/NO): NO